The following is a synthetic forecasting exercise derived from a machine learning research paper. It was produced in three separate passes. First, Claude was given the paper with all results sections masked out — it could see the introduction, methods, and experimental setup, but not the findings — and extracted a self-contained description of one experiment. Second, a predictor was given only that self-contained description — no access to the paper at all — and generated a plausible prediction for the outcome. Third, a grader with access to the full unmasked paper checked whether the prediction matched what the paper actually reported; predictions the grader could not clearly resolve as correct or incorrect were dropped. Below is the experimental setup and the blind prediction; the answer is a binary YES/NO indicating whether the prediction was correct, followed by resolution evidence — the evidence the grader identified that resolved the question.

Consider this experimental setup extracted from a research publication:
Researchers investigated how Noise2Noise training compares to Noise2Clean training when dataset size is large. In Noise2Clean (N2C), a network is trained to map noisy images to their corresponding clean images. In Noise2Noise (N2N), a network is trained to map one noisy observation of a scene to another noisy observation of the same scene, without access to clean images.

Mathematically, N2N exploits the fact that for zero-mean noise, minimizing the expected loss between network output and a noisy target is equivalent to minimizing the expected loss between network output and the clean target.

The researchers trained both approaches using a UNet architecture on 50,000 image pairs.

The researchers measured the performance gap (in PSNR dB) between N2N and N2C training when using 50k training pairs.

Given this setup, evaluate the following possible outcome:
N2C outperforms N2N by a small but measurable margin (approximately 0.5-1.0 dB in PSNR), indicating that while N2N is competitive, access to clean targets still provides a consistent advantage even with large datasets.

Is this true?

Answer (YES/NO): NO